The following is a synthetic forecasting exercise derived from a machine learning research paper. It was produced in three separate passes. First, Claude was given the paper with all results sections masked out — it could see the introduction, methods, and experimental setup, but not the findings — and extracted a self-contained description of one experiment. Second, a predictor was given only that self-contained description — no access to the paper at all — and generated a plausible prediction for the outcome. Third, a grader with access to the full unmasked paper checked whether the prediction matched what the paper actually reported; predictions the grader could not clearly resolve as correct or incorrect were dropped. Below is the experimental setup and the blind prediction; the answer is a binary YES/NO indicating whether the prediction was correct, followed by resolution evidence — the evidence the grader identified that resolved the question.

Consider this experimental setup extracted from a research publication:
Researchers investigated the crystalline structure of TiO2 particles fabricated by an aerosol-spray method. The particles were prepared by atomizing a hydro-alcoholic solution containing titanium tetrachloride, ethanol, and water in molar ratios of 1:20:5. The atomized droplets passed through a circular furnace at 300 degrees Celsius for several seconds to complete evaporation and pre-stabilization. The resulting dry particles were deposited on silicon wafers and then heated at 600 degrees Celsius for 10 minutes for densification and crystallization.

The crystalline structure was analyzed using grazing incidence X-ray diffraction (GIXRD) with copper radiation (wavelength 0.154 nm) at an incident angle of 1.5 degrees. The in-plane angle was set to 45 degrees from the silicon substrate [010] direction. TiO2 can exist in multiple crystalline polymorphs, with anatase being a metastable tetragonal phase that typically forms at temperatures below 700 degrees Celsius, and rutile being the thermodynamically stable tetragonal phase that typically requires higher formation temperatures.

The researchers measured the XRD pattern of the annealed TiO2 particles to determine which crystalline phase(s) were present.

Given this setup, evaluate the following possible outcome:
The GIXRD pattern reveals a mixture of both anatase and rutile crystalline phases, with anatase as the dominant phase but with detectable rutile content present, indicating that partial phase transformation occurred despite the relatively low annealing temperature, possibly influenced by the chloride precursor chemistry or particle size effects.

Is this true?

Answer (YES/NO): NO